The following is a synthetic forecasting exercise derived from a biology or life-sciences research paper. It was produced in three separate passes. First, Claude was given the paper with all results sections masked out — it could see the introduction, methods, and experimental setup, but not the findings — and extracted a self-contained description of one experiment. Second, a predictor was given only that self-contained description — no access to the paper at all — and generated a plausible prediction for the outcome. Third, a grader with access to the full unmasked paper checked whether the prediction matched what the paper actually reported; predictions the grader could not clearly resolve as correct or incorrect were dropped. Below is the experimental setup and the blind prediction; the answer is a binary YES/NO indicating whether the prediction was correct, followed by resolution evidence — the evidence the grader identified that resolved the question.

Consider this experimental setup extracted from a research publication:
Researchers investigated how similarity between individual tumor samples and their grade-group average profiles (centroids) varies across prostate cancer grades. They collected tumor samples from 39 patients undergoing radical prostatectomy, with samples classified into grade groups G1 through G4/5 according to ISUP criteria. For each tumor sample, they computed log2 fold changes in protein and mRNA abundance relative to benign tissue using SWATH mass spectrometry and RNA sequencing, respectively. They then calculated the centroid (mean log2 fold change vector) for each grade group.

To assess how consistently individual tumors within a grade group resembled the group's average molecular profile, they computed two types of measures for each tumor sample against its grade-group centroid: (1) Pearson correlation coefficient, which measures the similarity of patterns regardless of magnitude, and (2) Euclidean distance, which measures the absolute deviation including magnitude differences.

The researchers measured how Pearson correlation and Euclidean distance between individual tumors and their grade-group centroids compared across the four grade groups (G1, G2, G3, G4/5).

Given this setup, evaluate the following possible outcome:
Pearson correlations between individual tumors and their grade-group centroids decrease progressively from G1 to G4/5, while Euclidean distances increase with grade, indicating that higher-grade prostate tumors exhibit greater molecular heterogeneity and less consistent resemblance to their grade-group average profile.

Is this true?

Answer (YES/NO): NO